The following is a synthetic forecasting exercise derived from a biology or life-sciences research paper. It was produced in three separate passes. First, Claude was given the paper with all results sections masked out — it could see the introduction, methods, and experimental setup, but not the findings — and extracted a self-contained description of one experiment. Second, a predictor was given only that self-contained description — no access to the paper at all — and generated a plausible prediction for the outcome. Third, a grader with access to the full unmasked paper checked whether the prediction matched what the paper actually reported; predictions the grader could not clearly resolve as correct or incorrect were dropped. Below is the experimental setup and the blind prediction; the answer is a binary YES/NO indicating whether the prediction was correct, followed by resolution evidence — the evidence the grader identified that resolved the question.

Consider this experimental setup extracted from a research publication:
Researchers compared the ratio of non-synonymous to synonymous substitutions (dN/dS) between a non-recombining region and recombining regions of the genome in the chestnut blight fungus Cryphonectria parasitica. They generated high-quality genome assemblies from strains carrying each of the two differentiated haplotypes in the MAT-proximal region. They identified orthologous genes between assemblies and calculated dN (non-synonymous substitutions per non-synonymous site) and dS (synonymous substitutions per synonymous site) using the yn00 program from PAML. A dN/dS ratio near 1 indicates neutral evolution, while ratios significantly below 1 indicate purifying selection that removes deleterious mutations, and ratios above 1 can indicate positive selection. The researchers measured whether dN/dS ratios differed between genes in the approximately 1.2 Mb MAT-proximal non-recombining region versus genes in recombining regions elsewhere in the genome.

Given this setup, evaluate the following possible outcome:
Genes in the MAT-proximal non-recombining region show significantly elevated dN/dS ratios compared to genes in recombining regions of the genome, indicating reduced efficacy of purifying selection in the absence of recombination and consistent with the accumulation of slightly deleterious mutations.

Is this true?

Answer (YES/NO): YES